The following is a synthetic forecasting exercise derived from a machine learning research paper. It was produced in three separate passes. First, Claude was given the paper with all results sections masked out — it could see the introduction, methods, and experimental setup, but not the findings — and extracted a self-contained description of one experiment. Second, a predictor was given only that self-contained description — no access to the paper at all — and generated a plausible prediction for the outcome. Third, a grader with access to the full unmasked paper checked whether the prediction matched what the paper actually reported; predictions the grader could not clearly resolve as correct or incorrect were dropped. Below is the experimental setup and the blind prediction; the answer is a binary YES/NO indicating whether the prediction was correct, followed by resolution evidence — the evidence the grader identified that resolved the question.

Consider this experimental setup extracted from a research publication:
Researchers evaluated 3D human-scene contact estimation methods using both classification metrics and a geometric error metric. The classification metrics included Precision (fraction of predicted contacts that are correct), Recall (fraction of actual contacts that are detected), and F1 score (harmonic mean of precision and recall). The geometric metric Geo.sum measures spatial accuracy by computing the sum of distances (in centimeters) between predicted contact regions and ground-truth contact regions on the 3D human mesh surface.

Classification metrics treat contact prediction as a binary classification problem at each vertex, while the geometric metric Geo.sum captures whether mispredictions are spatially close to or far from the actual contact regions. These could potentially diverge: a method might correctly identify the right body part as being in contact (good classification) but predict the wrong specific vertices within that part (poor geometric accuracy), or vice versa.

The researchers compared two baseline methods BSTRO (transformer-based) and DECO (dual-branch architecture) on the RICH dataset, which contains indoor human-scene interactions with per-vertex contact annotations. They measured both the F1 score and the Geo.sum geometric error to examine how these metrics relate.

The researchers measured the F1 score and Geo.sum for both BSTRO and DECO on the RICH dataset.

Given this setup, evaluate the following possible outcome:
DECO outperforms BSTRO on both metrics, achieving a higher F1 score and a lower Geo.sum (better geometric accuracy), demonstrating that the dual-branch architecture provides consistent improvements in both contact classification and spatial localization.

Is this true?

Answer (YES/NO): NO